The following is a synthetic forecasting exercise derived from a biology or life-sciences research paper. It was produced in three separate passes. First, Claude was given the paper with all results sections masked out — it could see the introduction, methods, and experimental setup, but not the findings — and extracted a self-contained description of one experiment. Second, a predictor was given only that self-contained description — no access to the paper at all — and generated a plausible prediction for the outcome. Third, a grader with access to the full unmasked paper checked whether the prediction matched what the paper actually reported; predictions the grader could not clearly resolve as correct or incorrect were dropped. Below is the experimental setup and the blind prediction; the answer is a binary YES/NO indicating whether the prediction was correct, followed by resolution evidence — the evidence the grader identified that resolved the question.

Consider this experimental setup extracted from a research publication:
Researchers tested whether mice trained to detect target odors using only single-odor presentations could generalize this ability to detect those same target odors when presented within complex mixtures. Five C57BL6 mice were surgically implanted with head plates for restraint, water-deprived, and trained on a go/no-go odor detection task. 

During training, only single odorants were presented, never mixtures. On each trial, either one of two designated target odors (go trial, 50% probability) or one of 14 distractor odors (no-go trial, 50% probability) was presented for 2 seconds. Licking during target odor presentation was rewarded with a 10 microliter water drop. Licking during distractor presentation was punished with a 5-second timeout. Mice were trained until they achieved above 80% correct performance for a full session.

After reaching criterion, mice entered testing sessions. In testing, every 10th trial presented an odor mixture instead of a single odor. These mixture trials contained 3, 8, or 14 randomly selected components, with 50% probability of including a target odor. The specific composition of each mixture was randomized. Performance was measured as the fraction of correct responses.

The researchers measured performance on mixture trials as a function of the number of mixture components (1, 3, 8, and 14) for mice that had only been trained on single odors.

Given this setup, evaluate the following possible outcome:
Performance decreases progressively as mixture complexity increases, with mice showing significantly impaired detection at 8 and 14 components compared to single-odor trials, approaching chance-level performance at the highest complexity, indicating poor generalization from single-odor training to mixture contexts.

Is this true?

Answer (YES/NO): YES